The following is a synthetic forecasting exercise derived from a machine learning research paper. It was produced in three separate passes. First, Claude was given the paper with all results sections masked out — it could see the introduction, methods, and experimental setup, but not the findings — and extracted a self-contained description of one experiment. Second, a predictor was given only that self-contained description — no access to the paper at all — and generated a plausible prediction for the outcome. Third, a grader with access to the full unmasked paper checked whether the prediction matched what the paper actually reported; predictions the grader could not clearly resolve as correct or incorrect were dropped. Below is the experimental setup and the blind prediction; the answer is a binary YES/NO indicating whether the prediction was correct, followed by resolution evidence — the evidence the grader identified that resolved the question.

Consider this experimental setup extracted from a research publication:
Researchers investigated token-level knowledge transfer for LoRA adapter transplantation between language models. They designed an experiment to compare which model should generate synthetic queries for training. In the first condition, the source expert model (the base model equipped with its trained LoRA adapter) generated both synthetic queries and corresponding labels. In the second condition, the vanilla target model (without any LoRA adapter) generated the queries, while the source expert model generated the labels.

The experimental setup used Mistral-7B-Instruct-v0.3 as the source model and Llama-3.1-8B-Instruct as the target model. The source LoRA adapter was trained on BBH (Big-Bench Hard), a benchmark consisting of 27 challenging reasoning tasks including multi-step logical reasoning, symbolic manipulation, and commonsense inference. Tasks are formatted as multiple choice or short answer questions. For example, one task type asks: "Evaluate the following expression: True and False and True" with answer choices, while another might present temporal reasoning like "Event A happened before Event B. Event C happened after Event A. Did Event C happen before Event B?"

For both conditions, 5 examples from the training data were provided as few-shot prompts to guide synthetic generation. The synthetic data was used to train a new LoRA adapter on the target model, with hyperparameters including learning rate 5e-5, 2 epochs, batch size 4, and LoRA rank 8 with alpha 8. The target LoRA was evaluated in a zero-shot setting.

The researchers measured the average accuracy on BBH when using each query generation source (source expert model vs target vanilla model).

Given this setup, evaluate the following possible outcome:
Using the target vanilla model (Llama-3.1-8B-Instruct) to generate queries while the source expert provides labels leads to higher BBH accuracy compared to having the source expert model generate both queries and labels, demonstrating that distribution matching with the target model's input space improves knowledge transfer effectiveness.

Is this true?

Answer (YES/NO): NO